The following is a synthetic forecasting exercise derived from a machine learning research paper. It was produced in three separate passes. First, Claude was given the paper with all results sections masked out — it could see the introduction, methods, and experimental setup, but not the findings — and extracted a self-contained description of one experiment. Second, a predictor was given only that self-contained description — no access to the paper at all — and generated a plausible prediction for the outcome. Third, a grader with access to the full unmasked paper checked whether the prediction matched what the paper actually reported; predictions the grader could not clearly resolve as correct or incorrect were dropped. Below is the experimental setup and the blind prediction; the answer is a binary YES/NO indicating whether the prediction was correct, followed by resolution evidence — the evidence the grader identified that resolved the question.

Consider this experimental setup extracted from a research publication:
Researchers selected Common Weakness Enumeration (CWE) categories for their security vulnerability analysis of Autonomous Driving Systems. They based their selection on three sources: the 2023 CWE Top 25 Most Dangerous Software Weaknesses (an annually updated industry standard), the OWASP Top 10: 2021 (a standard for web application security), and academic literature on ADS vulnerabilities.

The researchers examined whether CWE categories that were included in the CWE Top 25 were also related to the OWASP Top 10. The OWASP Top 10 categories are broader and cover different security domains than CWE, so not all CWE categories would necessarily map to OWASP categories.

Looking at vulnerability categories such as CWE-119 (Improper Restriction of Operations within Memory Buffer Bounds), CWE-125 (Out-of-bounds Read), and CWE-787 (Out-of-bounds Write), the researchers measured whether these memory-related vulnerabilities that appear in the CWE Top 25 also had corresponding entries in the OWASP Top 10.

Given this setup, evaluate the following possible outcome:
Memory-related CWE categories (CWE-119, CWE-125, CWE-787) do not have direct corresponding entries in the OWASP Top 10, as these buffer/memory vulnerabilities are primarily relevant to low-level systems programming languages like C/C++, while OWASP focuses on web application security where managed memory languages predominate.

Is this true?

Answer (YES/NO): YES